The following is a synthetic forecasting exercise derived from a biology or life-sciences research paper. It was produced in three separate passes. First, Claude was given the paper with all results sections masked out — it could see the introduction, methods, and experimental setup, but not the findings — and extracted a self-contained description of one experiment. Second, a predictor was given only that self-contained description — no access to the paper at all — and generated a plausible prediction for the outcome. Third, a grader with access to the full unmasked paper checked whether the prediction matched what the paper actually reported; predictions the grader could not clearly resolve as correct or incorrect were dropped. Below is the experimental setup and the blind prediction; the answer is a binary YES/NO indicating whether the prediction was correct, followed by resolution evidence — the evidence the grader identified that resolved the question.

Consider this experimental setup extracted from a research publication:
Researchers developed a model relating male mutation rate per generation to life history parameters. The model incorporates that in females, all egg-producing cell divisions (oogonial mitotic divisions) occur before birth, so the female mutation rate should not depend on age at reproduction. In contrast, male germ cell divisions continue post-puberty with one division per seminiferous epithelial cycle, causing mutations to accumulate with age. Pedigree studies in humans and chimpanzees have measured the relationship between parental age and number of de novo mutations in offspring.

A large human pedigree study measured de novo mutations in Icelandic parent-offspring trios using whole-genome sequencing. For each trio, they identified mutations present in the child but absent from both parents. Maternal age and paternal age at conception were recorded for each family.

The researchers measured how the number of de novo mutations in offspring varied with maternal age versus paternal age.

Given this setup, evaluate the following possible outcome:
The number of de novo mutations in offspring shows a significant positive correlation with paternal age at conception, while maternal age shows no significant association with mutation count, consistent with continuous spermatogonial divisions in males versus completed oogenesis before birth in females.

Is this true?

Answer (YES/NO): YES